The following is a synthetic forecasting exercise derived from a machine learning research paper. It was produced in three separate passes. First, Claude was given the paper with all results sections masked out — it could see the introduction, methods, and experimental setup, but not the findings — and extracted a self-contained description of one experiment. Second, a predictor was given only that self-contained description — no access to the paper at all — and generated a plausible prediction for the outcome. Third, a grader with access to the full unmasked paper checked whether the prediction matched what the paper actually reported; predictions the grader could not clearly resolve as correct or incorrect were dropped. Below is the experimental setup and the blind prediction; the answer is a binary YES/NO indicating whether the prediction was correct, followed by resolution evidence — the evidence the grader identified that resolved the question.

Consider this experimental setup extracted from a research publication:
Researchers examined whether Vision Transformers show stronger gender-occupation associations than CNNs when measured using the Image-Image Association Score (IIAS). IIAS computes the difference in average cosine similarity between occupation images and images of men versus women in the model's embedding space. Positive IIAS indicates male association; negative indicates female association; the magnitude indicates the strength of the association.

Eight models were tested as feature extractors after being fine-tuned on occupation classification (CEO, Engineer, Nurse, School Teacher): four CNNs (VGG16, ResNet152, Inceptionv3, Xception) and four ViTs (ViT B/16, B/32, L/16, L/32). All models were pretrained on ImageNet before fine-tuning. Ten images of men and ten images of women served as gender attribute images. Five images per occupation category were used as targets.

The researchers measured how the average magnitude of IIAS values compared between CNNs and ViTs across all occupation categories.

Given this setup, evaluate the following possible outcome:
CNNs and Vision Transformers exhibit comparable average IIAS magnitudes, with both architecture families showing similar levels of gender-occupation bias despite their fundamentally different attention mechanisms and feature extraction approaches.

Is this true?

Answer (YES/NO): NO